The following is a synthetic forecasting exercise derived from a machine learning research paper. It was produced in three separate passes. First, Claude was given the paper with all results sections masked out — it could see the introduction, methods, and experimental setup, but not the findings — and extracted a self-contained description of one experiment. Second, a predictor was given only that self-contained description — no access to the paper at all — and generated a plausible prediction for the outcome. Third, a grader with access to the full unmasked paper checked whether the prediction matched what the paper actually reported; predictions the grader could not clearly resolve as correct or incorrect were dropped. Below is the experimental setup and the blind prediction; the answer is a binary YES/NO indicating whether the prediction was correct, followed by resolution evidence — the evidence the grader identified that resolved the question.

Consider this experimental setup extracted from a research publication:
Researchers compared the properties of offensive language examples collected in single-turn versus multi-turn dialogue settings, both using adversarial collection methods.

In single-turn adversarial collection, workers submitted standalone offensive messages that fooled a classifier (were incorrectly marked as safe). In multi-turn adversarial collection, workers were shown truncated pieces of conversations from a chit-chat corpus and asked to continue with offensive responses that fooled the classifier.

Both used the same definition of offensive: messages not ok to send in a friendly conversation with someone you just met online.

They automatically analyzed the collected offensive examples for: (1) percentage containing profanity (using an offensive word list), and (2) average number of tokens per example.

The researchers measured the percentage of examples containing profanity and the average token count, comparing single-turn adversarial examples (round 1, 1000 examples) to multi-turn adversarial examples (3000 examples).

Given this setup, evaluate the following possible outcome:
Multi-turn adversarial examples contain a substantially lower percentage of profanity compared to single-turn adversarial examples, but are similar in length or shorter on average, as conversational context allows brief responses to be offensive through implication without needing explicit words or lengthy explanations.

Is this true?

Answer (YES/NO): NO